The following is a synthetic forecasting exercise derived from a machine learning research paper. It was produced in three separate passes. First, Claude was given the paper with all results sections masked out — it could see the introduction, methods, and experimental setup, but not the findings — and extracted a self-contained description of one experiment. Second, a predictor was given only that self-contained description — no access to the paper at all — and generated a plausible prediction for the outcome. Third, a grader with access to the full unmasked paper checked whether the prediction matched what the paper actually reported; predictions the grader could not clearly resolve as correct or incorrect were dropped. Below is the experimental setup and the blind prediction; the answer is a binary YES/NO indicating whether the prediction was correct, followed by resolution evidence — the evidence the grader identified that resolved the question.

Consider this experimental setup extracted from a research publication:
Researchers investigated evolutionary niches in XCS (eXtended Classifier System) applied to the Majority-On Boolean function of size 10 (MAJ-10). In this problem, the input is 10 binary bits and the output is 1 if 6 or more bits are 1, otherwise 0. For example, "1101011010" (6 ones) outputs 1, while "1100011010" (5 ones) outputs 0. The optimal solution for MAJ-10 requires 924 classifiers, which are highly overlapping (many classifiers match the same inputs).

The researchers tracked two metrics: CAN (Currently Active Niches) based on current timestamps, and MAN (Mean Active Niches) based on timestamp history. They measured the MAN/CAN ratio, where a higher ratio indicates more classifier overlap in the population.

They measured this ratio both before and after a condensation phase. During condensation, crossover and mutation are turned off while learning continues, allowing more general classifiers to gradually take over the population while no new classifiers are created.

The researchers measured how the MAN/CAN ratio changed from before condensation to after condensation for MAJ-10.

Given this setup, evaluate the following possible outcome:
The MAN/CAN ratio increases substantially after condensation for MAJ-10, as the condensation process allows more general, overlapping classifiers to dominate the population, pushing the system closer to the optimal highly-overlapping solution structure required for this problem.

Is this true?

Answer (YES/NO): NO